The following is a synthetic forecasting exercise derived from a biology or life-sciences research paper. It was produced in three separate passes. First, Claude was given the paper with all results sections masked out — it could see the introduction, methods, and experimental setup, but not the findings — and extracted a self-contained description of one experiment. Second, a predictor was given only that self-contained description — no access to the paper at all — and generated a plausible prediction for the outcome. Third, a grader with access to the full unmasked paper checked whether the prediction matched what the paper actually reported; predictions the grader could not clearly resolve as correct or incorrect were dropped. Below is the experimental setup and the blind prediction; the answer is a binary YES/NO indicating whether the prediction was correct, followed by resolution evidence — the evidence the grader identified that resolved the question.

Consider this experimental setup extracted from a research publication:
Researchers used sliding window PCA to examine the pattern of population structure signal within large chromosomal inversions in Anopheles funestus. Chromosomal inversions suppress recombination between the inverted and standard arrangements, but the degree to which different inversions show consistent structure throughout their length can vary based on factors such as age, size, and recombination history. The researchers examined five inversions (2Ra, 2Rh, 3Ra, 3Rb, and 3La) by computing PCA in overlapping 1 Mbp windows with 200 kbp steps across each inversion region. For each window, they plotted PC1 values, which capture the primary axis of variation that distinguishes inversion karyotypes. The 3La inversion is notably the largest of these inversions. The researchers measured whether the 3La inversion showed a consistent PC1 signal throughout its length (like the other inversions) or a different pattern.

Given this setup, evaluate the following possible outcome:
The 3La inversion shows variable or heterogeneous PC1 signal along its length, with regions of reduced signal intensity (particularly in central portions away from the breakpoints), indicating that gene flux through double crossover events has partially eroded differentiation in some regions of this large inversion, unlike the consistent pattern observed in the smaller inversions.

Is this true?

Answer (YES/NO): YES